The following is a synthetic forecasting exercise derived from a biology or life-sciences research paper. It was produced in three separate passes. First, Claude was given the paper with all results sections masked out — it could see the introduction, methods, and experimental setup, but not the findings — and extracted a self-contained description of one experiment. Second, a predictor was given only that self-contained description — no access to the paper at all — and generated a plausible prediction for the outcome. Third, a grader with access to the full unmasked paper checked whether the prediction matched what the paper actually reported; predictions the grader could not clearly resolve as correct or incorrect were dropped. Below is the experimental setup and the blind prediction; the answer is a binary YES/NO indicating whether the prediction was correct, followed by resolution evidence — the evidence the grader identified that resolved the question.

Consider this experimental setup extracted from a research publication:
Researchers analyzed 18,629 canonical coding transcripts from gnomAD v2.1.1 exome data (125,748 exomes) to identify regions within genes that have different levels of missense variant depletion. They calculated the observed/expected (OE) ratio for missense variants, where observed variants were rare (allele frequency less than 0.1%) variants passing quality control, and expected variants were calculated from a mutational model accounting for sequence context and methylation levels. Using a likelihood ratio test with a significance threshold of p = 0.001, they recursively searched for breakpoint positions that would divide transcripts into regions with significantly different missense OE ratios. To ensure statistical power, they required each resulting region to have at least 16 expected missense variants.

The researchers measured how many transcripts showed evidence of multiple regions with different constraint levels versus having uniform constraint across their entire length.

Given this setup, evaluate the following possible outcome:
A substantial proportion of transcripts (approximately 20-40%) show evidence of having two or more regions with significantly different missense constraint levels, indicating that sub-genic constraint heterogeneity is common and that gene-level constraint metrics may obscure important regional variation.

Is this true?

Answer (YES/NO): YES